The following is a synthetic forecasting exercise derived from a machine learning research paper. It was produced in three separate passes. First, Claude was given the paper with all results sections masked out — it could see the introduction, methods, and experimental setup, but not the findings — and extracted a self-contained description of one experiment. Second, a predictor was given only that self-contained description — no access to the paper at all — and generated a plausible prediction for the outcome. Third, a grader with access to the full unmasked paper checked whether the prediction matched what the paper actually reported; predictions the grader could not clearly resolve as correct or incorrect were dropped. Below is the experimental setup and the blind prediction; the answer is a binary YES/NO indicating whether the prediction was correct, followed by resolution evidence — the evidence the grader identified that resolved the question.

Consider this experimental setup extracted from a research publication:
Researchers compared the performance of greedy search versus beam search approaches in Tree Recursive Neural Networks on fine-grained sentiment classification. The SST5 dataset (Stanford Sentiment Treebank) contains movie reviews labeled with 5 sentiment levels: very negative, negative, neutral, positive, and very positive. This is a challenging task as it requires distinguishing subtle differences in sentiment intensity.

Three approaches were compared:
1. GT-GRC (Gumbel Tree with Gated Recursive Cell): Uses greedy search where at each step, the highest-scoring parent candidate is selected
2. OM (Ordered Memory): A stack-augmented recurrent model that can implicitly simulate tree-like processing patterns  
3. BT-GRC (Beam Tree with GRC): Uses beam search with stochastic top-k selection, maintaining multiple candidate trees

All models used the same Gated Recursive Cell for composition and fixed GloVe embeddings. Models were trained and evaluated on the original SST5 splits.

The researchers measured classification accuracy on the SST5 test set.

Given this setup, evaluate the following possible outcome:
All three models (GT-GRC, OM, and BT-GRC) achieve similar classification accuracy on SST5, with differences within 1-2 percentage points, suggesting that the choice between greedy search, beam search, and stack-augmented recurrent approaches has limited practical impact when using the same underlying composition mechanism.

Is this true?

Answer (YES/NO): YES